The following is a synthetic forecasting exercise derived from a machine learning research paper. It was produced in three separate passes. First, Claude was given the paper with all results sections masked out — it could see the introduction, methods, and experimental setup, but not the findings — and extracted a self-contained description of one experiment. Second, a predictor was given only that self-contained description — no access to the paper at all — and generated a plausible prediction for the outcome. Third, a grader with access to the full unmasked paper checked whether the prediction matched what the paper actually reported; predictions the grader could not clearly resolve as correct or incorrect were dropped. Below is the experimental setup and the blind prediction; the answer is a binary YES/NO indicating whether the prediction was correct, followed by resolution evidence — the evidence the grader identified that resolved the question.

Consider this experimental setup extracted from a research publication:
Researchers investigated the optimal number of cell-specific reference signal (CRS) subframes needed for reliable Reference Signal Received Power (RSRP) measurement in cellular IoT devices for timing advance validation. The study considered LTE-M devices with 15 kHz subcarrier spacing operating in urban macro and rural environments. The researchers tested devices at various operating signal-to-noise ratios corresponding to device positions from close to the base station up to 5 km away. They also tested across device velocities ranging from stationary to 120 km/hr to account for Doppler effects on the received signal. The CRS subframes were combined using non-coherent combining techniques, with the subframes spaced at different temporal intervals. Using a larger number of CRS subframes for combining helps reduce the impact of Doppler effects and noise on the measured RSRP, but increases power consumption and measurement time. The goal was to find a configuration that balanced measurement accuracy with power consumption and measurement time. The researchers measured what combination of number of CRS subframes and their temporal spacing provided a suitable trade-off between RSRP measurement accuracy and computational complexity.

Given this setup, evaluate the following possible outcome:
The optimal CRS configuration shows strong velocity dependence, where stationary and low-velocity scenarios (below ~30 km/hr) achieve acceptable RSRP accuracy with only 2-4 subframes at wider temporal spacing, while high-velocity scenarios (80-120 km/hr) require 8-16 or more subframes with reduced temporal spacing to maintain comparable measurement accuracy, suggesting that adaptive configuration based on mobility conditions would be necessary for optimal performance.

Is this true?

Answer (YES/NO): NO